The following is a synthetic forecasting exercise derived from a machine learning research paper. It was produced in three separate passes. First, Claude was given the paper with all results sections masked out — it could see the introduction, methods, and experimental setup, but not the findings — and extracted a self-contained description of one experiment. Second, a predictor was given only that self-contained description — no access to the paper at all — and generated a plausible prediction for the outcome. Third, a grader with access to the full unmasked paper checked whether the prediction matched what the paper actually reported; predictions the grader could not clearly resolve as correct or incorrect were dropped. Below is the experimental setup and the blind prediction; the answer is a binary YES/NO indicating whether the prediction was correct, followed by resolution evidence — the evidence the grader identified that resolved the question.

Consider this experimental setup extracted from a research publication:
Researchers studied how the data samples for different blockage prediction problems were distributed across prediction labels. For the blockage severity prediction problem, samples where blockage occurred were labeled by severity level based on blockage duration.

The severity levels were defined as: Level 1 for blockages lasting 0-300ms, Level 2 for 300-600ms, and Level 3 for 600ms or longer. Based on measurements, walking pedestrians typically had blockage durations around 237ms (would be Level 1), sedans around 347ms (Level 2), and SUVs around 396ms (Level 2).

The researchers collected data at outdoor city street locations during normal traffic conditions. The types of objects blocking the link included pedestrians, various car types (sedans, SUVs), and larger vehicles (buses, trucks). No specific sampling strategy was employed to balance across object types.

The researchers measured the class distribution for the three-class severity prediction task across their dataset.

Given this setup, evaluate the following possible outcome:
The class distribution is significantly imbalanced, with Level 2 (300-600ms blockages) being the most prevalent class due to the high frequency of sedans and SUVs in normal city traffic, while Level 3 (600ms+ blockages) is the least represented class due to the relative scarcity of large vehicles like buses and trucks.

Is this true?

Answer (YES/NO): NO